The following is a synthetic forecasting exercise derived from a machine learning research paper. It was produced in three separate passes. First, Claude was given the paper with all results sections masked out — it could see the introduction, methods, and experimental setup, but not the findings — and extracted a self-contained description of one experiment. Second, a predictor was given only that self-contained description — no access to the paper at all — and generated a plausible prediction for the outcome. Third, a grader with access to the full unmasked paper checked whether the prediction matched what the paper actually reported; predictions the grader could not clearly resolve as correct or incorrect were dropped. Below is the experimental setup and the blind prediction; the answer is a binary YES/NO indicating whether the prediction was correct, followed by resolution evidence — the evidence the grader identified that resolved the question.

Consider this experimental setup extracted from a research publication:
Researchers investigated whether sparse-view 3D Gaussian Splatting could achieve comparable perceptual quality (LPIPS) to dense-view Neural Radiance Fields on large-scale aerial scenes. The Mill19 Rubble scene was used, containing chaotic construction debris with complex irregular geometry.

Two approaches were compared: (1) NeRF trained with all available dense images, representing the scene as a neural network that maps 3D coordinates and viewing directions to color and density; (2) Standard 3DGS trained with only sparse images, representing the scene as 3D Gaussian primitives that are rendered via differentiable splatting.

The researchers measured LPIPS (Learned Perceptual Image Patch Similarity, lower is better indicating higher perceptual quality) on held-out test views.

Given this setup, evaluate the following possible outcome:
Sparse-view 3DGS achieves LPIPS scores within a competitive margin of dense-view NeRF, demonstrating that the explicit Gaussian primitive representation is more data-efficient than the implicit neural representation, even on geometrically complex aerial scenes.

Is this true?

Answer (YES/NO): YES